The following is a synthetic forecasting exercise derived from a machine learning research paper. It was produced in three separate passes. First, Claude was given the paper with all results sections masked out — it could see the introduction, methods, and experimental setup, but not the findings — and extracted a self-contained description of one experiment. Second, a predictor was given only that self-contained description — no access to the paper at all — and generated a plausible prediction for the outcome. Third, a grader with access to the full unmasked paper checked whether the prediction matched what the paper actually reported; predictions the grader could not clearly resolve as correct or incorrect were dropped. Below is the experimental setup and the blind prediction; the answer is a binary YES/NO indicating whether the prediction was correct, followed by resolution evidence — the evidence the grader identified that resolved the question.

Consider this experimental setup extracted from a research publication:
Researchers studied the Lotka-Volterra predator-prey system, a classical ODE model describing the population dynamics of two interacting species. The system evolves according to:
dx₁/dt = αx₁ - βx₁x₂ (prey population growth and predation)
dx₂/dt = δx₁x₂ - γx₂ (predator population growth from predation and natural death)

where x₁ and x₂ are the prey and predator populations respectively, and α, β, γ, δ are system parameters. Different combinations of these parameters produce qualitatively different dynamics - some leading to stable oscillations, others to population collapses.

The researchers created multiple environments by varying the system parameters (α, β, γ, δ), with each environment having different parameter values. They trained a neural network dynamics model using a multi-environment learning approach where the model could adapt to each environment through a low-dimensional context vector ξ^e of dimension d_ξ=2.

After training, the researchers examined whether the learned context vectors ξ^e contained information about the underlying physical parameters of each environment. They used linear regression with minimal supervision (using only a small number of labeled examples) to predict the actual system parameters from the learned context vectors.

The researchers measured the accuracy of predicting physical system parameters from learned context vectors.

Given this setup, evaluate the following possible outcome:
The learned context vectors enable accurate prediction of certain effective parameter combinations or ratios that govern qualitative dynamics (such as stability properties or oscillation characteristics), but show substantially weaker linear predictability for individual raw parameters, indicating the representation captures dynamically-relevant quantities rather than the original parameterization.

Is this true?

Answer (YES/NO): NO